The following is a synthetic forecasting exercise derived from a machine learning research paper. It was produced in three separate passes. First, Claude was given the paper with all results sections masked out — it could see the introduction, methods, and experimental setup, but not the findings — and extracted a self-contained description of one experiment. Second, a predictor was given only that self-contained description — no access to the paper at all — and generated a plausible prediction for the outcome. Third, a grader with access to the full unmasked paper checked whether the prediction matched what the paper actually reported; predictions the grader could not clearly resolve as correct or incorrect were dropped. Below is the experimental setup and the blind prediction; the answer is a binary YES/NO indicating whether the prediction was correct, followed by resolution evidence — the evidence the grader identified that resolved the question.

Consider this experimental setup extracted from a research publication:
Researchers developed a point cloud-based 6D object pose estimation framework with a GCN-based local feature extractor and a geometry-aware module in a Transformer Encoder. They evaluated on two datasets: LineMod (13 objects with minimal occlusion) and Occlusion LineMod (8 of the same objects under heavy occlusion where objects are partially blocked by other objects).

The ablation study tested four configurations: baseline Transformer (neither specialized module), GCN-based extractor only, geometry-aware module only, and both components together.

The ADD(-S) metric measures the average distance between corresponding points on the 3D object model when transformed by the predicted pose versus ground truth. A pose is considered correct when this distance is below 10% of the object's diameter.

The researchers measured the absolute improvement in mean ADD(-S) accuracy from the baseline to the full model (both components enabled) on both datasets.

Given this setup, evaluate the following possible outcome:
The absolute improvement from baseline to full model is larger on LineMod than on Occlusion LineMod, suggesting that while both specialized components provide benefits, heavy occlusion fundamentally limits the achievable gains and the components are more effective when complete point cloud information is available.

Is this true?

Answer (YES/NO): NO